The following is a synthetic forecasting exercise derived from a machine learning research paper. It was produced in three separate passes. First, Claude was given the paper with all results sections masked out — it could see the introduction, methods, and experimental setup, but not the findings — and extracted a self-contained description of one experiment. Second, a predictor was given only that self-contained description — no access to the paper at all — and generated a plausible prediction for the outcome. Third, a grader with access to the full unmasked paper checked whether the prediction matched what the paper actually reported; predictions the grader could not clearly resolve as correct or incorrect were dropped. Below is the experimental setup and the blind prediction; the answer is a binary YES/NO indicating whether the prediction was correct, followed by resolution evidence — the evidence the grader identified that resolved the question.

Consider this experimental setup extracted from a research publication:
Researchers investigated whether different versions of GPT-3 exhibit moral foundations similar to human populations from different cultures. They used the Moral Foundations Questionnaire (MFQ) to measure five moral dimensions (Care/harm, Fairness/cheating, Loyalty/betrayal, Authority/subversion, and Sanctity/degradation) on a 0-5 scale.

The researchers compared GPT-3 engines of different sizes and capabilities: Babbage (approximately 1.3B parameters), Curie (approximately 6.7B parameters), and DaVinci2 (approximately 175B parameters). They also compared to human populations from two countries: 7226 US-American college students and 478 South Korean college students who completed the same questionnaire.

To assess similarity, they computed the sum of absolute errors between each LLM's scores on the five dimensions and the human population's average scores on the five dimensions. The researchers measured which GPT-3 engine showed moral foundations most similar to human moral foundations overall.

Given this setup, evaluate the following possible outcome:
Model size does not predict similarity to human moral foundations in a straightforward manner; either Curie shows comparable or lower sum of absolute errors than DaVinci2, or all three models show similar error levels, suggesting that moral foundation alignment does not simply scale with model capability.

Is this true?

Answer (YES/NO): NO